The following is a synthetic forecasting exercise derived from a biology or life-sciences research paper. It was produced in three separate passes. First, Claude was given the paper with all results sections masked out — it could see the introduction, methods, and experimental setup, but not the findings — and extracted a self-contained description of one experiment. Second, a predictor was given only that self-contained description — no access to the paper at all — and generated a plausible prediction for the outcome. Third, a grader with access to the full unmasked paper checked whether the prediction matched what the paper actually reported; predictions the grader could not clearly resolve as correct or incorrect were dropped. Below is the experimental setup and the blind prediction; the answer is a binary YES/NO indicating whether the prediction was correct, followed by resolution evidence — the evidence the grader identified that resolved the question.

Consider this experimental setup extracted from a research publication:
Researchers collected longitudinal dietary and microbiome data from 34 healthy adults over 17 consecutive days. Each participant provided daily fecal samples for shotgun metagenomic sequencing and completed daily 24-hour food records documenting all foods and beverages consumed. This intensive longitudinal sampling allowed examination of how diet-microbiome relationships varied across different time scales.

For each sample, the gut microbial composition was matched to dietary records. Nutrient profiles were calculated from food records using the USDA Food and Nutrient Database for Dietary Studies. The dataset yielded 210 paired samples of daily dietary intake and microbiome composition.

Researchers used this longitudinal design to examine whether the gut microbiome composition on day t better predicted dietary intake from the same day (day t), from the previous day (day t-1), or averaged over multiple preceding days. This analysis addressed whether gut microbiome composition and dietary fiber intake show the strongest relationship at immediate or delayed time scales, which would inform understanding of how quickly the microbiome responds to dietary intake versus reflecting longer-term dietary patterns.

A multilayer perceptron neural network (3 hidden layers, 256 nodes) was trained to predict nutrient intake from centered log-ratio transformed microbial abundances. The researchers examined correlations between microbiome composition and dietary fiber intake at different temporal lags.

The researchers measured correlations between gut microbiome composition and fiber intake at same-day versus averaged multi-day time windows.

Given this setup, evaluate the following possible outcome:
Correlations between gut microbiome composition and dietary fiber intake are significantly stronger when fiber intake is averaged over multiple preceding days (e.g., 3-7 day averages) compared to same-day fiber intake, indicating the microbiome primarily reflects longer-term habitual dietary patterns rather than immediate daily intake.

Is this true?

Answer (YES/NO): NO